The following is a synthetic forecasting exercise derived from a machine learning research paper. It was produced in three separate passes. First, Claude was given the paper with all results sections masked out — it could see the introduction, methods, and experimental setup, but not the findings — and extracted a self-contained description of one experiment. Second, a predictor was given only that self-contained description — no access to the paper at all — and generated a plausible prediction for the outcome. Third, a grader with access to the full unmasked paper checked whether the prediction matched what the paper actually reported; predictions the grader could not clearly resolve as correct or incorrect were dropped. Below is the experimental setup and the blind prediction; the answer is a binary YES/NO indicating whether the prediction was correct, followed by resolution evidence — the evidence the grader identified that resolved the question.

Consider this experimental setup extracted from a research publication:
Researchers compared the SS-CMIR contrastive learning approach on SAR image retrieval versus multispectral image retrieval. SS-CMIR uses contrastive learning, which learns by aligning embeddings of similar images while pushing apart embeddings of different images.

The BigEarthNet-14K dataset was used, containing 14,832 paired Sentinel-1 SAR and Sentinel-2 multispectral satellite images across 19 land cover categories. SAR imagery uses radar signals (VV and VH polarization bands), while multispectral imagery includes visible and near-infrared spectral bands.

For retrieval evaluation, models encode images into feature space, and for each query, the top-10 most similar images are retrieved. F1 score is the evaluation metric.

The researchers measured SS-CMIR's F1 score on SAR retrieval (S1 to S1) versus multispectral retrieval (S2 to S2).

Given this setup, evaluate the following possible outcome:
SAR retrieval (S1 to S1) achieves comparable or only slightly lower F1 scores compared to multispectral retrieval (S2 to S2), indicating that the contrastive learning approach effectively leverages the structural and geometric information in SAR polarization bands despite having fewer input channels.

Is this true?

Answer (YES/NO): YES